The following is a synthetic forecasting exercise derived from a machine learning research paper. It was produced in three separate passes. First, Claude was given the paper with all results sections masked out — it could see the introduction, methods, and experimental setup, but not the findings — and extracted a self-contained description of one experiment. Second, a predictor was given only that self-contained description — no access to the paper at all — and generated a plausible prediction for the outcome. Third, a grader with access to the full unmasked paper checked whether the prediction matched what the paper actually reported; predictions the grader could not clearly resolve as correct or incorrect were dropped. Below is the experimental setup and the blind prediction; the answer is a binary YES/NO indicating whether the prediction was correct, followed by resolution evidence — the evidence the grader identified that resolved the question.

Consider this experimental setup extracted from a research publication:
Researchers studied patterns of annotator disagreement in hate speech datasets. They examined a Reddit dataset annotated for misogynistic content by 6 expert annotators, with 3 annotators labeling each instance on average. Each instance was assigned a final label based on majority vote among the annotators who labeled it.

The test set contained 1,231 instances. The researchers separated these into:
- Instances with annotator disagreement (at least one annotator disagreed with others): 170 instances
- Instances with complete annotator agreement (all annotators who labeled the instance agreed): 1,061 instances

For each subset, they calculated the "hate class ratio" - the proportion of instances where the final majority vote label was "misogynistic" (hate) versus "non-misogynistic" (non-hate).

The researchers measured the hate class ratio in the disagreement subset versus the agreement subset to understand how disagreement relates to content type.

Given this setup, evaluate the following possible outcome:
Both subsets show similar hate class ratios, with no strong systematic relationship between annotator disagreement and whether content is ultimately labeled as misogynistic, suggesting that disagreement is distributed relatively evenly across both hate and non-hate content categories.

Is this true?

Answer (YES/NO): NO